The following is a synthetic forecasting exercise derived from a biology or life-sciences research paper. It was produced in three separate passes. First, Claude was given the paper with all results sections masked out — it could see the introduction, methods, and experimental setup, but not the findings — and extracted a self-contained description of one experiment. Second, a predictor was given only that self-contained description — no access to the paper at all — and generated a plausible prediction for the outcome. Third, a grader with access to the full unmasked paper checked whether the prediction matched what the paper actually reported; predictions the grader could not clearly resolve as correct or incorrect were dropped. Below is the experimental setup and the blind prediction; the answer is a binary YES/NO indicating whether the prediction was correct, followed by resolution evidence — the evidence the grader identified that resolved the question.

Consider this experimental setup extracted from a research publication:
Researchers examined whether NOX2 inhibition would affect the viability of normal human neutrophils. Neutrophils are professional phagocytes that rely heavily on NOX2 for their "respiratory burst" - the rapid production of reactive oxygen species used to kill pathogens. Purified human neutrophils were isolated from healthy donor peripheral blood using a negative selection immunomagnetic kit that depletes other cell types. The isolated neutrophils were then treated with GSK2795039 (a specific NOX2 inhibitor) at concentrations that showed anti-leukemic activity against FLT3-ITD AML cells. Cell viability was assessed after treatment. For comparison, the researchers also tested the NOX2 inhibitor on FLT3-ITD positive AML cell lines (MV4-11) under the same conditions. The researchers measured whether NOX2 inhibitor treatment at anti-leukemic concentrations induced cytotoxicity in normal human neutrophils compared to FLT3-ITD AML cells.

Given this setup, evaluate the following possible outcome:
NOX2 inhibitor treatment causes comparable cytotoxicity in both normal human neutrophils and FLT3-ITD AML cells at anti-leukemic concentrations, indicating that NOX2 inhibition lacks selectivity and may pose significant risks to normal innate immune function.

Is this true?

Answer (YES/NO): NO